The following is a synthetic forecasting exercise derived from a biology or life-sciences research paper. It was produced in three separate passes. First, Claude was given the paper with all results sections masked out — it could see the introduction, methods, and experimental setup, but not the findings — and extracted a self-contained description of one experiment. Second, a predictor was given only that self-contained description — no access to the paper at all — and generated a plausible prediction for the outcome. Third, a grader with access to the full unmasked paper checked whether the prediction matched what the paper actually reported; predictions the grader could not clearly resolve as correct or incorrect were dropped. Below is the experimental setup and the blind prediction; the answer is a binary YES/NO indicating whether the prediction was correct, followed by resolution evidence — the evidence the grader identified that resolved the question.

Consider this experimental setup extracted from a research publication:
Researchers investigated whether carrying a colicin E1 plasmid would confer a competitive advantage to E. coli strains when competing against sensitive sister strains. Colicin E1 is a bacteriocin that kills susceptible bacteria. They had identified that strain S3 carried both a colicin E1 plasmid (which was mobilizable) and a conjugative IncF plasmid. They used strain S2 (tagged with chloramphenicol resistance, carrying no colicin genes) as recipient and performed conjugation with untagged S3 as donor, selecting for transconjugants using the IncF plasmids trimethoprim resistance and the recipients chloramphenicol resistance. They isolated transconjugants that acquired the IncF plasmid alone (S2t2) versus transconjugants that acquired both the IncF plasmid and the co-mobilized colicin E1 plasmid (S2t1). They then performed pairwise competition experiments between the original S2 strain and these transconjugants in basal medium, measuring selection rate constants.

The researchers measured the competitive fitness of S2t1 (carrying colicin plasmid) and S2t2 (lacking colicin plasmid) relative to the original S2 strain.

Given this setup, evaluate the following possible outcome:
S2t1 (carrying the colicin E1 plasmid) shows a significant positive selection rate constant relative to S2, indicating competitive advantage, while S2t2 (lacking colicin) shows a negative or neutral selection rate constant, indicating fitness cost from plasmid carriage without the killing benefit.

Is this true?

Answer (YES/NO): NO